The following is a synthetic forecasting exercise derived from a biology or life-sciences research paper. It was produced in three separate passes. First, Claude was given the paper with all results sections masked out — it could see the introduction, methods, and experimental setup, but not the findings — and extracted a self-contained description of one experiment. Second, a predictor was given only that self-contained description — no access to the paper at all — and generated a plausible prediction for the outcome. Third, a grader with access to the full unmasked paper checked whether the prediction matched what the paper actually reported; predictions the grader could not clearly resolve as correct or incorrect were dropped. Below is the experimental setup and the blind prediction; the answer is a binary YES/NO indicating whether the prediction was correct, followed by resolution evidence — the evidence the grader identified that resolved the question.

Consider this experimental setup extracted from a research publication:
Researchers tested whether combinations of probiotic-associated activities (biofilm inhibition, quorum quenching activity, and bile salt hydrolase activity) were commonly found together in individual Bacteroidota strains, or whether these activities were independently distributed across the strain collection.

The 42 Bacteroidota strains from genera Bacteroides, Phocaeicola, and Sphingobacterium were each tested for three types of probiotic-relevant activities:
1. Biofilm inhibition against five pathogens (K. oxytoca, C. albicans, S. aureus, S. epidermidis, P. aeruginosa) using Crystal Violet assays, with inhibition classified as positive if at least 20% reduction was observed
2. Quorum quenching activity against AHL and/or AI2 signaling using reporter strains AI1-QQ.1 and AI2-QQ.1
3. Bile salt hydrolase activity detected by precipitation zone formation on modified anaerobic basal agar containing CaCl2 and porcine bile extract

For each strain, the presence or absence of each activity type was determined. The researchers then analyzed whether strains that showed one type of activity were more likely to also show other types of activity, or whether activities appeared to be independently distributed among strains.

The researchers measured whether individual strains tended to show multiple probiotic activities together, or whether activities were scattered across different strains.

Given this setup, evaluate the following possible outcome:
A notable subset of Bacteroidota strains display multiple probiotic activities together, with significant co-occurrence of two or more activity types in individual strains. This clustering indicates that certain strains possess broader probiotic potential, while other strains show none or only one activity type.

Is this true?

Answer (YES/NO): YES